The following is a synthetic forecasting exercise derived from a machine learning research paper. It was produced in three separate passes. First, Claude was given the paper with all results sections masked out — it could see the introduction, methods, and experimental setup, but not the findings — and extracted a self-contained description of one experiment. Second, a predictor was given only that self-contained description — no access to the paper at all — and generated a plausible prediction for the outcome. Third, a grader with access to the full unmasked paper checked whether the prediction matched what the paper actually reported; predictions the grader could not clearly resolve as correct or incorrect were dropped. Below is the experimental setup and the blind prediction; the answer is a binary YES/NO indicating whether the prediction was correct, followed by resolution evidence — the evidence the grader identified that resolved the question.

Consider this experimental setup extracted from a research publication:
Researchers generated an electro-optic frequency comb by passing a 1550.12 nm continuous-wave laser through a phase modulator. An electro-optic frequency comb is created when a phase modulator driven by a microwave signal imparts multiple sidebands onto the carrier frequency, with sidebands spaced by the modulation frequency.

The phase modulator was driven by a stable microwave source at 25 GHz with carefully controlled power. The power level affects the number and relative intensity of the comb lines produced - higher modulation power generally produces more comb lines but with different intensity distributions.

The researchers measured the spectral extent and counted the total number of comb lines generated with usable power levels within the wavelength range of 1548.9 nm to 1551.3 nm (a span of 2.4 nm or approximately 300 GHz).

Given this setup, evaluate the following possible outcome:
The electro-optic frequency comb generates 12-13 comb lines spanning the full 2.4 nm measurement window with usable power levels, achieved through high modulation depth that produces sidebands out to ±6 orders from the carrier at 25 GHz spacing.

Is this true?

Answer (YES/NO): YES